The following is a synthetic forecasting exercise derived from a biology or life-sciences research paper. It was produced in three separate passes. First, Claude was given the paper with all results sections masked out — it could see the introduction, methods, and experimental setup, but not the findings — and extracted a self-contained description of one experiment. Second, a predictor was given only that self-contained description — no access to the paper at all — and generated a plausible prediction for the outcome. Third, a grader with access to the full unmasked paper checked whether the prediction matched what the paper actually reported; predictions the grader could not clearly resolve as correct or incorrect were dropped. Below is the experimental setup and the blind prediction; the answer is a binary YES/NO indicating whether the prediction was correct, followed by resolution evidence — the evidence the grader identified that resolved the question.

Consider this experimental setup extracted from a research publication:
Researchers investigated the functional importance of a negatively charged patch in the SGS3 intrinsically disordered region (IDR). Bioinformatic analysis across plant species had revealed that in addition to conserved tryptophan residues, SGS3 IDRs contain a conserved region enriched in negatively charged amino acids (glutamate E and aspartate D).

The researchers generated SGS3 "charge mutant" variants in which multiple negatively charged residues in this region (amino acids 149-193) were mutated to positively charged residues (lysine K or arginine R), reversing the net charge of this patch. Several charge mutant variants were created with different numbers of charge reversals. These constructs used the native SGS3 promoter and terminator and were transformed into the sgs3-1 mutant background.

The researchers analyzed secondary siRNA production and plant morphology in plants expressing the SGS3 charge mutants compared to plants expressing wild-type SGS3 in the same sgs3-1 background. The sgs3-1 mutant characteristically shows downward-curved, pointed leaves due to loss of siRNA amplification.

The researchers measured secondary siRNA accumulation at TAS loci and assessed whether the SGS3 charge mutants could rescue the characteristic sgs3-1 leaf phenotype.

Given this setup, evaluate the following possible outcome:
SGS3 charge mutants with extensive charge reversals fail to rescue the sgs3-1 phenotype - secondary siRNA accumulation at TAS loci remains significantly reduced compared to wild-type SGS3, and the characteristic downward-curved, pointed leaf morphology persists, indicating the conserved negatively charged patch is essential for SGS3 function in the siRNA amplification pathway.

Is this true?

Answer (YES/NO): NO